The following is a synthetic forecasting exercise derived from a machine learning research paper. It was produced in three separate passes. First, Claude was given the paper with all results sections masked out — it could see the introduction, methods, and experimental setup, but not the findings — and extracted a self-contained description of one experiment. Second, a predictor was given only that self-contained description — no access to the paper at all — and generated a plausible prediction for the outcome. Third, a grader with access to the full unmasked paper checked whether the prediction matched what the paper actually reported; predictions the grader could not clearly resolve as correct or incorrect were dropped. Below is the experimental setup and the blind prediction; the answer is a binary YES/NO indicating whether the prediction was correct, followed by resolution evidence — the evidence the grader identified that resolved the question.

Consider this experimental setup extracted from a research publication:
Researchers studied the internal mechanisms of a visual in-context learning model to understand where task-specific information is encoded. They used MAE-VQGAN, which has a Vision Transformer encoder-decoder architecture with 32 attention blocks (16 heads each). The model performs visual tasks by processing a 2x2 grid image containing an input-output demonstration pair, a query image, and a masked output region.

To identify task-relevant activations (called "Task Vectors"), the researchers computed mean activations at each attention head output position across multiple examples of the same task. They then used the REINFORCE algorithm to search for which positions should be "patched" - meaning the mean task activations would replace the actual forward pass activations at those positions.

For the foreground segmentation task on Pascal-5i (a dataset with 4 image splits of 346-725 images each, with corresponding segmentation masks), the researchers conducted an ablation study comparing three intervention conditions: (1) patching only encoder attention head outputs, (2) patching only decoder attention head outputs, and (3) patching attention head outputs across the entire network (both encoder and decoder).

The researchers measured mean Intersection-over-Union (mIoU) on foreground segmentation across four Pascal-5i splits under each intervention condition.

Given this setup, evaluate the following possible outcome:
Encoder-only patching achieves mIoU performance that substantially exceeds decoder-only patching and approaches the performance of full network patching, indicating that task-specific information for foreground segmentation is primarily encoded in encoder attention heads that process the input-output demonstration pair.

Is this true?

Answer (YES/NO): NO